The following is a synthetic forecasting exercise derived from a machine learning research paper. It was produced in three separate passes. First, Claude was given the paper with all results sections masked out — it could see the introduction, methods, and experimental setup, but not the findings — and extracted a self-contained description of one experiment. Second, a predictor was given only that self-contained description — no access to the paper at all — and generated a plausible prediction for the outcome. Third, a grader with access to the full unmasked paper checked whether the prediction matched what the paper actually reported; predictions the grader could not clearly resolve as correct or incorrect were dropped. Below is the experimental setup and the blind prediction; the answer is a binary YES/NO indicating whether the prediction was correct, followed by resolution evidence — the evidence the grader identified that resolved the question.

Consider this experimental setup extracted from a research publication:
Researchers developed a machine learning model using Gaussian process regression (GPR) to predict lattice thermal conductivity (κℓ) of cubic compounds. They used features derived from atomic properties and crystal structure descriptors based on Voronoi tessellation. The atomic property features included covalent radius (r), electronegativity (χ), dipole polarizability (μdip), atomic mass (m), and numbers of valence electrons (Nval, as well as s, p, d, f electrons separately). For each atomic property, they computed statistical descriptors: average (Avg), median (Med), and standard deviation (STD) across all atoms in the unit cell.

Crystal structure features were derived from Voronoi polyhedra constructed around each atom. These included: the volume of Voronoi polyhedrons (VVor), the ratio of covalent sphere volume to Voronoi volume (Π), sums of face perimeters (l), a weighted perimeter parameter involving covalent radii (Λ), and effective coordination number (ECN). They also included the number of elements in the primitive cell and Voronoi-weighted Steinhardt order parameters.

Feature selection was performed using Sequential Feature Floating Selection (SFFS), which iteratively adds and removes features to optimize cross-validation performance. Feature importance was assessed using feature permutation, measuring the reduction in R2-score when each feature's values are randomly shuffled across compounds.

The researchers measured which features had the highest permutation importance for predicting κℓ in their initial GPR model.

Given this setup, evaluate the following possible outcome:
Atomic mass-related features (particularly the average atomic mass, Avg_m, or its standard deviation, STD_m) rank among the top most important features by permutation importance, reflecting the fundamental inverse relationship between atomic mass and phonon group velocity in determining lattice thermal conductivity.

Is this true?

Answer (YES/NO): NO